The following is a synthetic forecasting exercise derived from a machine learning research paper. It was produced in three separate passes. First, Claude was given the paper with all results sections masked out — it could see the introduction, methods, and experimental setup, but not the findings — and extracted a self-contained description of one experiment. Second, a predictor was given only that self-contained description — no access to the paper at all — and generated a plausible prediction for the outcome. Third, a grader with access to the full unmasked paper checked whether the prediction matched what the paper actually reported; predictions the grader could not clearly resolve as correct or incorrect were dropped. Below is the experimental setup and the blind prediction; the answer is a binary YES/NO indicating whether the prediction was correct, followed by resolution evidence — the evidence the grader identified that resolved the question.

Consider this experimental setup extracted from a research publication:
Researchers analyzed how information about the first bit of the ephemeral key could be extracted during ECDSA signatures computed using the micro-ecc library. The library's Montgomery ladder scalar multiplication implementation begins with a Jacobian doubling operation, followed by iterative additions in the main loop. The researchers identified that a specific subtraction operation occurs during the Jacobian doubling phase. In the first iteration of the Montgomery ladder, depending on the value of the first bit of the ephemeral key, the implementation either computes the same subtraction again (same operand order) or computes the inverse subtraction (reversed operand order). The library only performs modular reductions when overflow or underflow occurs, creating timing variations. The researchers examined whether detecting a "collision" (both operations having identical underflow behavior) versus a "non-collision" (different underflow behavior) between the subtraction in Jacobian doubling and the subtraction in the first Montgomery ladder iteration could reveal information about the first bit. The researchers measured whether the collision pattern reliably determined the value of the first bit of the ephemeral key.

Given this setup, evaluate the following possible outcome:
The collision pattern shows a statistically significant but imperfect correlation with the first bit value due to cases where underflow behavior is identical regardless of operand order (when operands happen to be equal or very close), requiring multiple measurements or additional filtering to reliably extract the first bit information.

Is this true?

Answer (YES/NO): NO